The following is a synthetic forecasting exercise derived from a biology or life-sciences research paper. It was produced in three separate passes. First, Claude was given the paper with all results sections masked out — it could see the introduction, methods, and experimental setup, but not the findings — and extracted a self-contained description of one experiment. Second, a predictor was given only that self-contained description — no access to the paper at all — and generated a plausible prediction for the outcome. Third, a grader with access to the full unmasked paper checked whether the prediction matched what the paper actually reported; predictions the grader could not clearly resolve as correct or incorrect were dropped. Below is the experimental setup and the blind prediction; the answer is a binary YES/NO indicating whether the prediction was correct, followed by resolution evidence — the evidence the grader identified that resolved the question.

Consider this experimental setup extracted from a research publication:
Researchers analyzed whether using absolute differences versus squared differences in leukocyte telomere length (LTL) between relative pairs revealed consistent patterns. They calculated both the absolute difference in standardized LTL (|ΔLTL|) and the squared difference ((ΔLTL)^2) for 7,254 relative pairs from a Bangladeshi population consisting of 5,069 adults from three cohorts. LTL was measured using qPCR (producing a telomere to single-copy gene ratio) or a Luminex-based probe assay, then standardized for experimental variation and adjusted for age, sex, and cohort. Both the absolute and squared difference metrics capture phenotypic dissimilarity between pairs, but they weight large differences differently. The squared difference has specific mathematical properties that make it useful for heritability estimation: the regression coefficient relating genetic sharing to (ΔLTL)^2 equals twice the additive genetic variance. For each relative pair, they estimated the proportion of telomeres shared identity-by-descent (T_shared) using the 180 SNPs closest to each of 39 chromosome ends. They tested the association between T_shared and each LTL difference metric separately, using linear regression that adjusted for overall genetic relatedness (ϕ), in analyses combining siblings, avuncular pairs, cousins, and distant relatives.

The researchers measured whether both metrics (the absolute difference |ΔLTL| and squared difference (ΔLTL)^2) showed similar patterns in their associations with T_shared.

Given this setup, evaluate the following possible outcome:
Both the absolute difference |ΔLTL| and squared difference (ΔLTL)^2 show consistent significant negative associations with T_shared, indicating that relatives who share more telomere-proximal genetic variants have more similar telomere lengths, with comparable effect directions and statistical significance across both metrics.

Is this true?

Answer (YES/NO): YES